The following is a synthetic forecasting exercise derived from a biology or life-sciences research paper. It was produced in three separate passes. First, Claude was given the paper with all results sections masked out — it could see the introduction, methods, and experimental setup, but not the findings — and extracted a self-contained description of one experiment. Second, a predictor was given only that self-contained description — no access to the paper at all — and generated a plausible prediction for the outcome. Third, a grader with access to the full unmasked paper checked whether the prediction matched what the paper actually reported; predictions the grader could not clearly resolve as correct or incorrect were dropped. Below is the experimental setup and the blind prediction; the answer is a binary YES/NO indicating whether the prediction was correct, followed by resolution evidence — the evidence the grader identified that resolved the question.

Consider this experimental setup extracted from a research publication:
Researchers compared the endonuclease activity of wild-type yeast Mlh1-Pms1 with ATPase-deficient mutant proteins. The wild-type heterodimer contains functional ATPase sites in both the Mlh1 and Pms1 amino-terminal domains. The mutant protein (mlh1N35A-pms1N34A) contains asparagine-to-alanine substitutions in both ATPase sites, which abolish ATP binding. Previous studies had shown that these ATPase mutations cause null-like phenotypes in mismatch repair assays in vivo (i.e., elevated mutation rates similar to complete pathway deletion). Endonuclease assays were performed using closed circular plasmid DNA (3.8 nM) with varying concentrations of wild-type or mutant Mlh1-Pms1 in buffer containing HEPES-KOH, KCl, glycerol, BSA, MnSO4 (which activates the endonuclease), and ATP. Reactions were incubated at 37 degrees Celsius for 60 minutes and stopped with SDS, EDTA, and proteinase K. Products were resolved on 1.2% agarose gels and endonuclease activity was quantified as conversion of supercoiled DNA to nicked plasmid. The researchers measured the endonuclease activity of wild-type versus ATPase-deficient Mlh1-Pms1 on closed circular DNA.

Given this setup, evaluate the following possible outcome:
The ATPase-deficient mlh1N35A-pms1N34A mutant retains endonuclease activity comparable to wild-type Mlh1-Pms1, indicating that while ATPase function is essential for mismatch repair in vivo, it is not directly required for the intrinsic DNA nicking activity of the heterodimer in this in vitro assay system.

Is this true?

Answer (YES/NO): NO